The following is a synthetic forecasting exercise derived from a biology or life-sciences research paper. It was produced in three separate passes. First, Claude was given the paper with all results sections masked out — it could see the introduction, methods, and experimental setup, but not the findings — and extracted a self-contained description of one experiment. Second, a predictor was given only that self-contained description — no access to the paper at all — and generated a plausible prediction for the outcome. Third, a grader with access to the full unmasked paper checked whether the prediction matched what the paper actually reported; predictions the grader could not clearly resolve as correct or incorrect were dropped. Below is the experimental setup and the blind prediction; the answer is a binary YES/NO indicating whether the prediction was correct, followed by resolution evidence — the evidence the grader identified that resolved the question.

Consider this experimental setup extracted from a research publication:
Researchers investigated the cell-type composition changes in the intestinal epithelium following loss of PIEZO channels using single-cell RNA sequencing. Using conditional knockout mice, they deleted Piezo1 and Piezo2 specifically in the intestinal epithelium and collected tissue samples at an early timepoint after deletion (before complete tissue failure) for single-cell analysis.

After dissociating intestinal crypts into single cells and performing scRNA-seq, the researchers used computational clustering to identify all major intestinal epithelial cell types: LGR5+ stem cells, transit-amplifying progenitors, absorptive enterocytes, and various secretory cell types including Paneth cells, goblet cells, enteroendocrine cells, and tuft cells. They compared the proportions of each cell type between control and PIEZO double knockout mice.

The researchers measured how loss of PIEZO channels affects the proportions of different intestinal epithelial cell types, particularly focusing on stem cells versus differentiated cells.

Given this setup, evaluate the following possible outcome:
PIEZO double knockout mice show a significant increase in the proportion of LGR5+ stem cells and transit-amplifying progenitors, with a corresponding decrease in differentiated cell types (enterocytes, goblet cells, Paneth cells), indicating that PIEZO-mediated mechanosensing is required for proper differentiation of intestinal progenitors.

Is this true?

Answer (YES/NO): NO